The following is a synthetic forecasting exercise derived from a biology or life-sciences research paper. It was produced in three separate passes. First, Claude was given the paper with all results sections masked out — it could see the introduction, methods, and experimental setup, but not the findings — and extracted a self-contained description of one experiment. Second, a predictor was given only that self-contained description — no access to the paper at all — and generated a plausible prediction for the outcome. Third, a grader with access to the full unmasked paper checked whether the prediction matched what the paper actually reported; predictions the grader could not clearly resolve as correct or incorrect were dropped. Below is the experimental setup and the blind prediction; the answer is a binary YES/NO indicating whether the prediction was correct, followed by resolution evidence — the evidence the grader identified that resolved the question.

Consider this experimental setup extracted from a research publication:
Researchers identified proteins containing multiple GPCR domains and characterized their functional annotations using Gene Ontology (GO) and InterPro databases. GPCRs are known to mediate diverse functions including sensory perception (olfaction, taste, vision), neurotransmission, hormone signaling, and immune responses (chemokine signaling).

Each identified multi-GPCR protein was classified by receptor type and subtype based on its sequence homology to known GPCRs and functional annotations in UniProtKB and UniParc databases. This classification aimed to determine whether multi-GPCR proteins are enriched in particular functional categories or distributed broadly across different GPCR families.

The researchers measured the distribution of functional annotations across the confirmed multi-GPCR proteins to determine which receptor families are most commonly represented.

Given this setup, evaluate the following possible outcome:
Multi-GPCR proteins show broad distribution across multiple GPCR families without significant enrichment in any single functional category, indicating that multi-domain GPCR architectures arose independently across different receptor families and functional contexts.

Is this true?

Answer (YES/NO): NO